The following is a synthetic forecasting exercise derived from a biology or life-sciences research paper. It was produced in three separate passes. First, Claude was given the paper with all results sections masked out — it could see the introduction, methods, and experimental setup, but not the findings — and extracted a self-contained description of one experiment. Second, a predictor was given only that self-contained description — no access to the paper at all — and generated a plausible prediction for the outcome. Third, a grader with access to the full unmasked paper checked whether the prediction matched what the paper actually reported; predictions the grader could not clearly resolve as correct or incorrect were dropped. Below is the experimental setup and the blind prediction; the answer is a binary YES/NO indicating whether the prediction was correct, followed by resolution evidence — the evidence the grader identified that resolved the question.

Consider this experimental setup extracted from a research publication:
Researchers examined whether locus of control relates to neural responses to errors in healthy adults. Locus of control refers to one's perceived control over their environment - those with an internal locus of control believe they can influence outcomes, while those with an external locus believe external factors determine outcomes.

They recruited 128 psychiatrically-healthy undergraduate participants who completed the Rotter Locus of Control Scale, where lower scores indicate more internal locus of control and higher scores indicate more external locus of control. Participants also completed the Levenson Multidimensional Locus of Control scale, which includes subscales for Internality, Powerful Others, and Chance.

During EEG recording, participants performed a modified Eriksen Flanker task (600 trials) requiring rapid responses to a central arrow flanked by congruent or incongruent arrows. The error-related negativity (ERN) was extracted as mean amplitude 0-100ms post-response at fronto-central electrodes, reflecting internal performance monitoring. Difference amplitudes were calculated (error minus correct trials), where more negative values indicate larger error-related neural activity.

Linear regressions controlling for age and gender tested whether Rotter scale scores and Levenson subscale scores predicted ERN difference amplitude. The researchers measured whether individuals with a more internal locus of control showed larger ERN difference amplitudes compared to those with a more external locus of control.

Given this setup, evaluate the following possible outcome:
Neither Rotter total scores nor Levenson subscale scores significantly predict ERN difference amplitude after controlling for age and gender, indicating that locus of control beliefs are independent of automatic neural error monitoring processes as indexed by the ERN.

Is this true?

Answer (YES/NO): YES